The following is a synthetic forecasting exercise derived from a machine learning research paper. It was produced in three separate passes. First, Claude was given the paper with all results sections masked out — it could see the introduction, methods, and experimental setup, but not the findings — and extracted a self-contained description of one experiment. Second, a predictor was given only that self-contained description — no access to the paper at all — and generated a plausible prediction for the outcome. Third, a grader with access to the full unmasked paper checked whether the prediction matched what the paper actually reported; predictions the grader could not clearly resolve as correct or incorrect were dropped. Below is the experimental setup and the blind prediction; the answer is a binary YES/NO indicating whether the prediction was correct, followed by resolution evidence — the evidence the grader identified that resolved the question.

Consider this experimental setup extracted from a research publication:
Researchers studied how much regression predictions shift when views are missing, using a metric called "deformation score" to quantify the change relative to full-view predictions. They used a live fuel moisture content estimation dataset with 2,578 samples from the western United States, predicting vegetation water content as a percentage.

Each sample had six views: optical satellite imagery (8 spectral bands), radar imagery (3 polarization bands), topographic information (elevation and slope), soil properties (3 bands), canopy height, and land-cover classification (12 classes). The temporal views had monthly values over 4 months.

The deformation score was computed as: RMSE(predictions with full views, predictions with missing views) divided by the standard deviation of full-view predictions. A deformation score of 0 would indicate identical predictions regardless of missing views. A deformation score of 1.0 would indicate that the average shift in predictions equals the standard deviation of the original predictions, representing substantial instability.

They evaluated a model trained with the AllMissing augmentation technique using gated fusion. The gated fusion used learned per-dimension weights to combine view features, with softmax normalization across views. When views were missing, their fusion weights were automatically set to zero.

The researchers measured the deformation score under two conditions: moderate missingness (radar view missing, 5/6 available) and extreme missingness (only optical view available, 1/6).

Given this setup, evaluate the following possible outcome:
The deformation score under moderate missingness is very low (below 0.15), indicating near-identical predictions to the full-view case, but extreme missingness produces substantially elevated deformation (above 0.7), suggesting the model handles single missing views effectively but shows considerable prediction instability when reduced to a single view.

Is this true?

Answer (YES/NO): NO